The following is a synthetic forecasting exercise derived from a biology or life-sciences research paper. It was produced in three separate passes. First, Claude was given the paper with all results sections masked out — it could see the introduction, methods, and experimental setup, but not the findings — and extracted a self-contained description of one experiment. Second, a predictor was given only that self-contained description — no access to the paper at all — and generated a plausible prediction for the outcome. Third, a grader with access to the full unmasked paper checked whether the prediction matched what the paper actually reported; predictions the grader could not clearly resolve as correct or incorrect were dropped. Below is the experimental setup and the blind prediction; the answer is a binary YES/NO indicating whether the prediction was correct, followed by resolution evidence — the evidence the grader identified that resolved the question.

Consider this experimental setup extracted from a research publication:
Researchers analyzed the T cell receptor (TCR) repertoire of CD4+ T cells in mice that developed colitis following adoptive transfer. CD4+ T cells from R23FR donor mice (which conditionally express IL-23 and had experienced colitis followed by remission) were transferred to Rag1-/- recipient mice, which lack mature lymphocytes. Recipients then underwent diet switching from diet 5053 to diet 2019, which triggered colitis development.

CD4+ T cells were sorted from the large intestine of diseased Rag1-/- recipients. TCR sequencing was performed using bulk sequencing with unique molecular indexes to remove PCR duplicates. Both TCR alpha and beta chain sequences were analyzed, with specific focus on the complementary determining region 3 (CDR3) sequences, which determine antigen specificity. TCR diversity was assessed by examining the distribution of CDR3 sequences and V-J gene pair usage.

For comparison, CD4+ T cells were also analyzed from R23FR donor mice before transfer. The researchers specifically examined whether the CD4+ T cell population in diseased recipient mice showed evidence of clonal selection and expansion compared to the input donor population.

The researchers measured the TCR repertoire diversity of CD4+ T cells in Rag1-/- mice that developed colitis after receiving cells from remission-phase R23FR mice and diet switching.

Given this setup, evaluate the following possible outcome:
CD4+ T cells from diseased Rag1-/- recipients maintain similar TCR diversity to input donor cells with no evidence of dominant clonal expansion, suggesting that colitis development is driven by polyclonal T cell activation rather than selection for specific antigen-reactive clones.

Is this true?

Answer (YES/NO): NO